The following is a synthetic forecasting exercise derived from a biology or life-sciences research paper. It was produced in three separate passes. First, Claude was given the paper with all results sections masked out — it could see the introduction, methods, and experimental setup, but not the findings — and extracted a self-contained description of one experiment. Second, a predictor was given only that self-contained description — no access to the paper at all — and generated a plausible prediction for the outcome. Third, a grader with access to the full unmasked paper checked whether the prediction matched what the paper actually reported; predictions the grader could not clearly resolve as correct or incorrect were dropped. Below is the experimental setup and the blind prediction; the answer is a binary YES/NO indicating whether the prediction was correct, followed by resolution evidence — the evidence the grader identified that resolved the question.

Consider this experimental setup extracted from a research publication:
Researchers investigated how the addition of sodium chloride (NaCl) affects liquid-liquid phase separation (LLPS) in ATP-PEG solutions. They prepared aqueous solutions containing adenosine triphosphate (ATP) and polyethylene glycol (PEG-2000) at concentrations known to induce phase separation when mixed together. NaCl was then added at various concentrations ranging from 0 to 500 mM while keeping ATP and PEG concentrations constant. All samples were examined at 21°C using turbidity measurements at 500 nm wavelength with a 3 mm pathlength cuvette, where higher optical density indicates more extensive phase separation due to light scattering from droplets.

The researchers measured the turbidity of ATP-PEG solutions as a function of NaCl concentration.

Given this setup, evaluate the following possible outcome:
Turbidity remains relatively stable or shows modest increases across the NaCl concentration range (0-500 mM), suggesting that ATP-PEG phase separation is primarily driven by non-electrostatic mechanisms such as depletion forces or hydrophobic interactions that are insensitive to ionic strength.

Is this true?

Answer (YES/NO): NO